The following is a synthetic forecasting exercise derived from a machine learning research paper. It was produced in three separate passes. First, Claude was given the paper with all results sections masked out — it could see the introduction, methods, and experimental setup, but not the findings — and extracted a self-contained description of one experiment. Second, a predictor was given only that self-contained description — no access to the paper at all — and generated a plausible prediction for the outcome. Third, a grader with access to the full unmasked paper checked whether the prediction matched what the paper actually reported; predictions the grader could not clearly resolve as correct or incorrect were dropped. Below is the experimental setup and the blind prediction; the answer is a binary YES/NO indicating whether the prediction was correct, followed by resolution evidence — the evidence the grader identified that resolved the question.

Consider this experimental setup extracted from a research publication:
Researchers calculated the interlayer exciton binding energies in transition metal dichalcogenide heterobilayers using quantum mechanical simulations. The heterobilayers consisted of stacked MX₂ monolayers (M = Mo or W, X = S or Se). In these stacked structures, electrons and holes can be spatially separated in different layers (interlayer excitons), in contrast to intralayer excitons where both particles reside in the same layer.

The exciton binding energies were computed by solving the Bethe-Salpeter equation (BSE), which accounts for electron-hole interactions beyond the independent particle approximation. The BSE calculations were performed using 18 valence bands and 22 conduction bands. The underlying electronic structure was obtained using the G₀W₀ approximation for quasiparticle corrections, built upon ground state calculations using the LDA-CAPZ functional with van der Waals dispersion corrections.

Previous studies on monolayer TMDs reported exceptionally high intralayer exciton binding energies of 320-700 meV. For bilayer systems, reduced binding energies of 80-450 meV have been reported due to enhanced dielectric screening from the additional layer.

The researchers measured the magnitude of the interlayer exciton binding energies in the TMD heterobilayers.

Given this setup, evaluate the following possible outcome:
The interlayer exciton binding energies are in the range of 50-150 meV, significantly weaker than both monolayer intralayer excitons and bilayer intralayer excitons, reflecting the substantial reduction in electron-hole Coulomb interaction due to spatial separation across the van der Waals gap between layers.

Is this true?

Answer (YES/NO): NO